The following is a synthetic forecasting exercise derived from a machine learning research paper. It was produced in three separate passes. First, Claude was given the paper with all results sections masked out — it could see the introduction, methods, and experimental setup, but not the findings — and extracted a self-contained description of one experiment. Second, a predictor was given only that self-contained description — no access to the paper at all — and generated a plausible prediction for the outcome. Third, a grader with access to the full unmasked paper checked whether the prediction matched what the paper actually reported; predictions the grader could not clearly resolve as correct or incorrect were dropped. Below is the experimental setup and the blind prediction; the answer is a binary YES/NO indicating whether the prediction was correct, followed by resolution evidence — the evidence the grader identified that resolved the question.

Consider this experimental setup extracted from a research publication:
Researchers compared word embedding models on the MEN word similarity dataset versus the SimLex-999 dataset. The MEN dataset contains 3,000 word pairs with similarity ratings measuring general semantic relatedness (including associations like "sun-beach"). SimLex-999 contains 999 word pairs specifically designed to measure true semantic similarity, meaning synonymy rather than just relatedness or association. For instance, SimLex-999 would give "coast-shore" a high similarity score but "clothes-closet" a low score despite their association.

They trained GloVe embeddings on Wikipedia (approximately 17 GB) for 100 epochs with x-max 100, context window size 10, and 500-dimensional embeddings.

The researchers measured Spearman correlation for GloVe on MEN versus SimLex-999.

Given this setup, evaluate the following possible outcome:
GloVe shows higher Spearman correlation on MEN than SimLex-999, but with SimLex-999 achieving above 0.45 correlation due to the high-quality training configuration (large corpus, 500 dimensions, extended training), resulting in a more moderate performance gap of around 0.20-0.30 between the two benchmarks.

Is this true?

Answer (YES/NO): NO